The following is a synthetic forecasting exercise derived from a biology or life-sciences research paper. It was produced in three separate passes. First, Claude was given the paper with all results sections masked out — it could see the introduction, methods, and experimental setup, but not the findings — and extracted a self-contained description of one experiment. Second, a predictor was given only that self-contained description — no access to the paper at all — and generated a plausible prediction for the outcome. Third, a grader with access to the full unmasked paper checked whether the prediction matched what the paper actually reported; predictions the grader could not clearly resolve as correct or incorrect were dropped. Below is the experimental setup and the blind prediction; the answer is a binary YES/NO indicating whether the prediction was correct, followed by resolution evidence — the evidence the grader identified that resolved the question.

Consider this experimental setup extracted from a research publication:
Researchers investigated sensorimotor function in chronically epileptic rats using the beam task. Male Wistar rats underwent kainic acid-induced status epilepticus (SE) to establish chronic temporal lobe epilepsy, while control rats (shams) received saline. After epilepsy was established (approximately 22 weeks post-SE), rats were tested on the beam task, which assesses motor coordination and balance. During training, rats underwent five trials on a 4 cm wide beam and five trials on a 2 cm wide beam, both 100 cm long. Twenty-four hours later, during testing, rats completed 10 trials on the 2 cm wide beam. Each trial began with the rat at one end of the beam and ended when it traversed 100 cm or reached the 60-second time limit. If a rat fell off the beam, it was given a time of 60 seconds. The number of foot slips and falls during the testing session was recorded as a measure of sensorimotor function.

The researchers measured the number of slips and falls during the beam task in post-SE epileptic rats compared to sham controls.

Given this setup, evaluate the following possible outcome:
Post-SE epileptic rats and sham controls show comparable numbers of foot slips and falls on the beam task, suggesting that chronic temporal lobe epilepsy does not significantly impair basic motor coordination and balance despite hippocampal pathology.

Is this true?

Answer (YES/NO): NO